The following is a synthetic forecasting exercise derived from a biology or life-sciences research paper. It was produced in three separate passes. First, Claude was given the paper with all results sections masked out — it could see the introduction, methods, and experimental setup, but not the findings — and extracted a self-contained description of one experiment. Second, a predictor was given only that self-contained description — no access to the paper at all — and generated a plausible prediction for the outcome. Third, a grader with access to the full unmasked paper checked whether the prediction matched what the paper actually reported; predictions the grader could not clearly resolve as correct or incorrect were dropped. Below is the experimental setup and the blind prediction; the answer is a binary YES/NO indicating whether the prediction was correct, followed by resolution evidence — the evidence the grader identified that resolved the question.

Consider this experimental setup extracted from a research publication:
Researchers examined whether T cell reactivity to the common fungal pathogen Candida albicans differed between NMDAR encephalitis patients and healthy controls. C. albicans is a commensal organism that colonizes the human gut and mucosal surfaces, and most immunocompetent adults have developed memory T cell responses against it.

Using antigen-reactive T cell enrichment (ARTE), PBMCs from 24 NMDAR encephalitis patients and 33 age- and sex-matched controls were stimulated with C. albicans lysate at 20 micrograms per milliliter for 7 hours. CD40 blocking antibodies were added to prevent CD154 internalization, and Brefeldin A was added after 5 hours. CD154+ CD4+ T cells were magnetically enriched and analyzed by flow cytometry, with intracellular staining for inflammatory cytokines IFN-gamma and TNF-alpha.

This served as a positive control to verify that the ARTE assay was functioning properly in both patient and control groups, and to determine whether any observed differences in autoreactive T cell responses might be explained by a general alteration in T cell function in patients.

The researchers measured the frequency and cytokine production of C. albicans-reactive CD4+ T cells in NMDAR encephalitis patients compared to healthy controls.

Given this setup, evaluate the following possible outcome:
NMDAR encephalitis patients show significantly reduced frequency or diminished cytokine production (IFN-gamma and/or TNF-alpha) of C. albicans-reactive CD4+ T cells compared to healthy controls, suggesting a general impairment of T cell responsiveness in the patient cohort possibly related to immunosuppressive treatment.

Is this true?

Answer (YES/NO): NO